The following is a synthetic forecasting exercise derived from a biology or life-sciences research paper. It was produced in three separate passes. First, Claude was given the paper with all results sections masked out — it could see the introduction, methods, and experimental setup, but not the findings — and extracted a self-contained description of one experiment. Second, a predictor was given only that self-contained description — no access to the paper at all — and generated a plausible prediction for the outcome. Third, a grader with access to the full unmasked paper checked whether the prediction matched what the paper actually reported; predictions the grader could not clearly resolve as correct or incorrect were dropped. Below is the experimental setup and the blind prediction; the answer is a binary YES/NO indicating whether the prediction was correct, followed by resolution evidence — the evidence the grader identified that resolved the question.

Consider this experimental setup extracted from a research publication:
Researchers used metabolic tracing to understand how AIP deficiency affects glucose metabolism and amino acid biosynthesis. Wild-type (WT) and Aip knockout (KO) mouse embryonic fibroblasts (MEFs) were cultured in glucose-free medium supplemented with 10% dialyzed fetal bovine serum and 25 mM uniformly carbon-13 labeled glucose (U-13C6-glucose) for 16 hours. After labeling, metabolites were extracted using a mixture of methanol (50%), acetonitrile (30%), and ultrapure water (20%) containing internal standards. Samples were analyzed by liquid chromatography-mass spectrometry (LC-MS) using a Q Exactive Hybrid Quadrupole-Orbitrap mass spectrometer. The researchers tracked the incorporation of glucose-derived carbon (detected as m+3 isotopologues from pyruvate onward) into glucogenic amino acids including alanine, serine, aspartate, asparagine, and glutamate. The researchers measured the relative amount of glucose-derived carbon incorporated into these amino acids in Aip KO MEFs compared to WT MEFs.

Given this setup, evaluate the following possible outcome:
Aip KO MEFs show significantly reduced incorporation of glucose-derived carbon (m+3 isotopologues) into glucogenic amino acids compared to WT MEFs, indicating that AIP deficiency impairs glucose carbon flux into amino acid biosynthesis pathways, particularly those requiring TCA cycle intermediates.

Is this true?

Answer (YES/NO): NO